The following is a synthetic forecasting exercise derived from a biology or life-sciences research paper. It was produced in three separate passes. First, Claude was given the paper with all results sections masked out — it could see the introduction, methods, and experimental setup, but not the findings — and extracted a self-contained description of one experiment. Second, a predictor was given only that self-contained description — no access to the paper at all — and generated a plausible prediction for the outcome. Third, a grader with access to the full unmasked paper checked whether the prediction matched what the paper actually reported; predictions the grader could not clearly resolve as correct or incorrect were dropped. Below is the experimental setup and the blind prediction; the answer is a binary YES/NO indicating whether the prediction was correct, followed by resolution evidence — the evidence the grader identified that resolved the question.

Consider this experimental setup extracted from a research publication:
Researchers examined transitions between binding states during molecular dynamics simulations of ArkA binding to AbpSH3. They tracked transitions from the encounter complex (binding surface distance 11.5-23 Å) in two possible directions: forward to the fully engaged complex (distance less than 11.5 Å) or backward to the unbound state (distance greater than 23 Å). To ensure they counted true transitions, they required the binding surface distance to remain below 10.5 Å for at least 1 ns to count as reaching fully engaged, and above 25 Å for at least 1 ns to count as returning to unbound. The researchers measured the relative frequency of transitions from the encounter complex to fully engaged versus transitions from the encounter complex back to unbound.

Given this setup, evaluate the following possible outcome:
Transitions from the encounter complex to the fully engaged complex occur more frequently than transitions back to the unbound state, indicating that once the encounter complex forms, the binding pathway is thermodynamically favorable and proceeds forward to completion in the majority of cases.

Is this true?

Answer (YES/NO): NO